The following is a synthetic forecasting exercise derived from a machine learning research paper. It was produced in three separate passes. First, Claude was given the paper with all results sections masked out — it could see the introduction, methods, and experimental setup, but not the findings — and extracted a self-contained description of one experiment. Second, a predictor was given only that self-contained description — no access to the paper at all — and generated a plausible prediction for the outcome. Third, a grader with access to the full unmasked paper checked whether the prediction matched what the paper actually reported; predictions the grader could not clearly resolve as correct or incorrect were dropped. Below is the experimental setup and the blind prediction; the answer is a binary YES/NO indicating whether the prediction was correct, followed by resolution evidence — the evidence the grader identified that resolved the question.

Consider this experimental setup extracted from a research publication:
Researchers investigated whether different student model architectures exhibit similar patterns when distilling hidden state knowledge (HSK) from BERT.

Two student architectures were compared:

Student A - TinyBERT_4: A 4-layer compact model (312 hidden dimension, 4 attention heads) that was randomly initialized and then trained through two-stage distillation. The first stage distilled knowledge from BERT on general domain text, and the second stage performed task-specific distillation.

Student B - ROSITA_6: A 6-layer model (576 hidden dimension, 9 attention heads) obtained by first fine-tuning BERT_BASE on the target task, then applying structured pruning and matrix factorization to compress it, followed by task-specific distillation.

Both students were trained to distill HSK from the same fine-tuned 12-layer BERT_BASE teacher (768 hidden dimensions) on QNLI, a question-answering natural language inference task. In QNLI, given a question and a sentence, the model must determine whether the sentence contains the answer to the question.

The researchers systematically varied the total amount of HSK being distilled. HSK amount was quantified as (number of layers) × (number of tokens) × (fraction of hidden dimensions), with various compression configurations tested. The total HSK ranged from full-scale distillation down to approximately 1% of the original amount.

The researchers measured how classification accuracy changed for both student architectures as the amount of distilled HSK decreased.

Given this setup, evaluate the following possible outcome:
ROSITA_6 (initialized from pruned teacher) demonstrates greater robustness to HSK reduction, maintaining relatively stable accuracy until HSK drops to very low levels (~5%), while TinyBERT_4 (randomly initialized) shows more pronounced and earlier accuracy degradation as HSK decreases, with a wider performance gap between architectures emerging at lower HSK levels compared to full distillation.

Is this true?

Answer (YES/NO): NO